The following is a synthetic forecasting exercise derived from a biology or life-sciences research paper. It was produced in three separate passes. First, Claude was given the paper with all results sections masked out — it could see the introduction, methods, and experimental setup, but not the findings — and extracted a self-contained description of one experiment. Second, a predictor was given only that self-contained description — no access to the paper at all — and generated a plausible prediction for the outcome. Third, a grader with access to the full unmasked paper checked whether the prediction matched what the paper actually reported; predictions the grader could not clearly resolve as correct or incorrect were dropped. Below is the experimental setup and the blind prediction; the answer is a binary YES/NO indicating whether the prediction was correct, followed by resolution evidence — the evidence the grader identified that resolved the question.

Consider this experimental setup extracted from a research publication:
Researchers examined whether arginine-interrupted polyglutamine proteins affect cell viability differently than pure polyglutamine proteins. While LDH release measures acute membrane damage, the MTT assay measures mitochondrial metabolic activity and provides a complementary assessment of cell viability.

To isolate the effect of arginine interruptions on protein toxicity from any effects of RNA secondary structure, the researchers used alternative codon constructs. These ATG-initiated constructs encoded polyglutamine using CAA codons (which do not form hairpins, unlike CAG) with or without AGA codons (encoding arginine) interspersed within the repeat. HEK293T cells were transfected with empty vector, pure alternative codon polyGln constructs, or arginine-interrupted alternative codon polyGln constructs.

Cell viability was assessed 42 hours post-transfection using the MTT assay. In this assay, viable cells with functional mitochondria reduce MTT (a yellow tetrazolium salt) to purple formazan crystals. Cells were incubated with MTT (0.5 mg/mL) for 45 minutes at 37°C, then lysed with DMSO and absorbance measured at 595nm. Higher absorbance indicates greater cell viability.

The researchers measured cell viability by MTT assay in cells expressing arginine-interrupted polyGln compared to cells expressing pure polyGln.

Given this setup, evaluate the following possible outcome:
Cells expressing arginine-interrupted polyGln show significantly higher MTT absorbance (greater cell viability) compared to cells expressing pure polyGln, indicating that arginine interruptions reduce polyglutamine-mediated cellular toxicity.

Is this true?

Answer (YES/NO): NO